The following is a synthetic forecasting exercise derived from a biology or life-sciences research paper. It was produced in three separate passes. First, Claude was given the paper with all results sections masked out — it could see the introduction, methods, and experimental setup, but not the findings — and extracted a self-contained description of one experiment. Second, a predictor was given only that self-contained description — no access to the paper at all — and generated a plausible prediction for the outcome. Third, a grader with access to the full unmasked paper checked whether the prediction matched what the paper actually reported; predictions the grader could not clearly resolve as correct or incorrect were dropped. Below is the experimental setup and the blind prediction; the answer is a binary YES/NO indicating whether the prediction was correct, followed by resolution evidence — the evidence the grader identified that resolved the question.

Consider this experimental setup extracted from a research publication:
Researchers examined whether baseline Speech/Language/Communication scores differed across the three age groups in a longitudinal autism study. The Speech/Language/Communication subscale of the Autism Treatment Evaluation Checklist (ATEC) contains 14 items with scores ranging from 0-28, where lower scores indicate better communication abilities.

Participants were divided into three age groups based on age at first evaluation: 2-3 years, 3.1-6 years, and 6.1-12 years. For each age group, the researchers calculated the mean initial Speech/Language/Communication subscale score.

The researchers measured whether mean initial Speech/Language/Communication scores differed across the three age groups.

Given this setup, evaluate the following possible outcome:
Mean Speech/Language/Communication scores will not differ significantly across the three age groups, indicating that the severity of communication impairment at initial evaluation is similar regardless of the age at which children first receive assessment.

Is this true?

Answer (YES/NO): YES